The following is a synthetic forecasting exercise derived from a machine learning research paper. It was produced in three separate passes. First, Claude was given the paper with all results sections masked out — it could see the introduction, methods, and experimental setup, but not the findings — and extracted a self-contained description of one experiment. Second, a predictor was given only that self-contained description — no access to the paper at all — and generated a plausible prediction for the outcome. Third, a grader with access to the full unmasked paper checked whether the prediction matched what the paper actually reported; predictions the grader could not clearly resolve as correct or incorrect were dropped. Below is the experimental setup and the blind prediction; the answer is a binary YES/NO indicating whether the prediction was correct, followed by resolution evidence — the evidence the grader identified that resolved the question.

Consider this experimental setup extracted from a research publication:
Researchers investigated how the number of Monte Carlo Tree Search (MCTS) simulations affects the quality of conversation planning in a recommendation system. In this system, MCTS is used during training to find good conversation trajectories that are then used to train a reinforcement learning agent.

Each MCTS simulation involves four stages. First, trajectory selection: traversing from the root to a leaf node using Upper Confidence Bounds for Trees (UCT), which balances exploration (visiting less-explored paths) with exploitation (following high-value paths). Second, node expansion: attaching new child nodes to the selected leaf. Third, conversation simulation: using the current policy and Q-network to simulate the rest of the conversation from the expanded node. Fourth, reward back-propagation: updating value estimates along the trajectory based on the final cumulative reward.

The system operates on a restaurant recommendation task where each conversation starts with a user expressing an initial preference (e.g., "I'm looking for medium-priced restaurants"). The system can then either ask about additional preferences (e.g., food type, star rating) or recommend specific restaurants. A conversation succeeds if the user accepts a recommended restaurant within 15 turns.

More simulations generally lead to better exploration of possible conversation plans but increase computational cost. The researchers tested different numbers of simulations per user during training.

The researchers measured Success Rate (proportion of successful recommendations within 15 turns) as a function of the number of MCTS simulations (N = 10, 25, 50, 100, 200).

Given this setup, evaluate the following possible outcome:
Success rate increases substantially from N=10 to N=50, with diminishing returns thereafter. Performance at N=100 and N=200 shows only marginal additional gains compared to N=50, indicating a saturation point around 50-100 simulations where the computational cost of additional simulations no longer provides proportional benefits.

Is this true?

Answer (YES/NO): NO